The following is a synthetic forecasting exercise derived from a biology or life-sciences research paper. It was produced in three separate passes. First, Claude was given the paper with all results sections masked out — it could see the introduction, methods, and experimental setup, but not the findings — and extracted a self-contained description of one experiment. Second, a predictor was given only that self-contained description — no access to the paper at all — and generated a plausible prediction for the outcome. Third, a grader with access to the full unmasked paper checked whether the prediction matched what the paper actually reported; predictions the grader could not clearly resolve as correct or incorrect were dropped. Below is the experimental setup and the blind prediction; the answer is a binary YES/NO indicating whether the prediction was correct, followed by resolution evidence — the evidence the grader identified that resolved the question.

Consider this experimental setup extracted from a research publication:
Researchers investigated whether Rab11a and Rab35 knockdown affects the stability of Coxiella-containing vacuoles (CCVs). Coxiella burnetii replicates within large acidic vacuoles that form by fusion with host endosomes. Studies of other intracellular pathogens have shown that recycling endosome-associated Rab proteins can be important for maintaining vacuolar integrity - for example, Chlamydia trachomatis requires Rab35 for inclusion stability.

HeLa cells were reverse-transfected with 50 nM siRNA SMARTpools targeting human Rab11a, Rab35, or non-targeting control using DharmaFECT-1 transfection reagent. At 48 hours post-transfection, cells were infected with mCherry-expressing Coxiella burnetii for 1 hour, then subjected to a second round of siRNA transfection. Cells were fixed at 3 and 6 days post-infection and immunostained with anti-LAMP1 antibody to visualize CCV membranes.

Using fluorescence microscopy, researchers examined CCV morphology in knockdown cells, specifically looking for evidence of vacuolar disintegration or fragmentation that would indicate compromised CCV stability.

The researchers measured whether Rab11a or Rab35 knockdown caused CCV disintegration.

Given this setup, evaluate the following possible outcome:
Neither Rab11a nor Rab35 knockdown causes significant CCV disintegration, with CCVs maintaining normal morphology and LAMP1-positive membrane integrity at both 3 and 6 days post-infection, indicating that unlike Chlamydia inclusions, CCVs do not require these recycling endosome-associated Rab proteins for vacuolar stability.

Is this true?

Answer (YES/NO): YES